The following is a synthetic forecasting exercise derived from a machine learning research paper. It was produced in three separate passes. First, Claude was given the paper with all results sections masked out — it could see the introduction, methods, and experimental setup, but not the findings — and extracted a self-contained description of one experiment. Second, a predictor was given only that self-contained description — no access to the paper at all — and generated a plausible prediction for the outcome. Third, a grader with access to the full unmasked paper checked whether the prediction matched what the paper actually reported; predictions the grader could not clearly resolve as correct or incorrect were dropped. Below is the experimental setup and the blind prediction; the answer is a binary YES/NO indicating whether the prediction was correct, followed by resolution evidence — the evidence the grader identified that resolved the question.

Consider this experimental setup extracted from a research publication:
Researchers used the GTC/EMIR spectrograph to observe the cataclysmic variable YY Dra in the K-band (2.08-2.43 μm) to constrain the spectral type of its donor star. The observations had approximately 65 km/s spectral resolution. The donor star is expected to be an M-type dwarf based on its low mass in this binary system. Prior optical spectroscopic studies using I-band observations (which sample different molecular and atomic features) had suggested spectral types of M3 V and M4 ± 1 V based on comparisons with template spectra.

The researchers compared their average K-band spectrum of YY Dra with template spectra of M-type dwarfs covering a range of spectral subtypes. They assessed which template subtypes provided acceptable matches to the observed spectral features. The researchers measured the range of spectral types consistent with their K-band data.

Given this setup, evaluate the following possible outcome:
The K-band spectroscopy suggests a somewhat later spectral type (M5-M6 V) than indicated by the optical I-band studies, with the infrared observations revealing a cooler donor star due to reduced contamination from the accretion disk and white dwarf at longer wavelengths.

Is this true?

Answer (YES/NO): NO